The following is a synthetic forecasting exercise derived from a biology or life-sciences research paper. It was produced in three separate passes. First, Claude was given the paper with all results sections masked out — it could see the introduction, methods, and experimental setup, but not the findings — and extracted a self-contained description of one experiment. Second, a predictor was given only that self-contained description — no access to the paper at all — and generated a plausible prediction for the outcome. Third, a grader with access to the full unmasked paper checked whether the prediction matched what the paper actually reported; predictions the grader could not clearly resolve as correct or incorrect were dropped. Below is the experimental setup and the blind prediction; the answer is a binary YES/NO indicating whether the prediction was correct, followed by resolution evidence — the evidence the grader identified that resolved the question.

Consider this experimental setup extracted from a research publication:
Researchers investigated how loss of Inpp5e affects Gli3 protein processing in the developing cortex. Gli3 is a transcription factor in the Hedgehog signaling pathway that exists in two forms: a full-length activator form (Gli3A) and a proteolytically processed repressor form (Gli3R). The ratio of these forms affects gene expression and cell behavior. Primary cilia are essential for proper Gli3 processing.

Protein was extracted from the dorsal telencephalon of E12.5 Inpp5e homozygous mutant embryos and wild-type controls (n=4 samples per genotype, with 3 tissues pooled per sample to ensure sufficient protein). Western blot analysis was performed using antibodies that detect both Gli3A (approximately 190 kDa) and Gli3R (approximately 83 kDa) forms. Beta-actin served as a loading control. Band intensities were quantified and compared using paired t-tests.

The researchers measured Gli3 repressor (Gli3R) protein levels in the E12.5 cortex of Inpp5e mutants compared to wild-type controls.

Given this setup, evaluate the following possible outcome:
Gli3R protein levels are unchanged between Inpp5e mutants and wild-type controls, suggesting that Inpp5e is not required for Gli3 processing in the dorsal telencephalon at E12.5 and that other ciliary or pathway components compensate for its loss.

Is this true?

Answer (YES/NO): NO